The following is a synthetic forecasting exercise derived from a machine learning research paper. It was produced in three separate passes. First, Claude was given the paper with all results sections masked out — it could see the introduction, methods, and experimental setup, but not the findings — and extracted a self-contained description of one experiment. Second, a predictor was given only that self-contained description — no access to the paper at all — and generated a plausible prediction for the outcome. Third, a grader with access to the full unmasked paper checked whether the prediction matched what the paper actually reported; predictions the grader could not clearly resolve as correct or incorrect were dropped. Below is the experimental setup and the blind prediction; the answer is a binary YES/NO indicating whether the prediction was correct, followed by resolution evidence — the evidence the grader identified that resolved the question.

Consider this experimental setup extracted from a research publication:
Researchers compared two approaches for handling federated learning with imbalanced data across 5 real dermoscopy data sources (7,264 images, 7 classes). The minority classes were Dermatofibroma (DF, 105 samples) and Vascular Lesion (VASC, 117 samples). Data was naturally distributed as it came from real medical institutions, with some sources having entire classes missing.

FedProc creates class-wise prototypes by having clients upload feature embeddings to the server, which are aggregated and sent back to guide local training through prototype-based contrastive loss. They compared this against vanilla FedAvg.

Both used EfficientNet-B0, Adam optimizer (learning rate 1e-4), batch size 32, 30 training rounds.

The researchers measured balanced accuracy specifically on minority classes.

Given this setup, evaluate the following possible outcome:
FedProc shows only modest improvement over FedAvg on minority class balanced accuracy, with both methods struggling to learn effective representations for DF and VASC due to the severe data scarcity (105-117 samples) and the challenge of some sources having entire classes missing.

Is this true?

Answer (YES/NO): NO